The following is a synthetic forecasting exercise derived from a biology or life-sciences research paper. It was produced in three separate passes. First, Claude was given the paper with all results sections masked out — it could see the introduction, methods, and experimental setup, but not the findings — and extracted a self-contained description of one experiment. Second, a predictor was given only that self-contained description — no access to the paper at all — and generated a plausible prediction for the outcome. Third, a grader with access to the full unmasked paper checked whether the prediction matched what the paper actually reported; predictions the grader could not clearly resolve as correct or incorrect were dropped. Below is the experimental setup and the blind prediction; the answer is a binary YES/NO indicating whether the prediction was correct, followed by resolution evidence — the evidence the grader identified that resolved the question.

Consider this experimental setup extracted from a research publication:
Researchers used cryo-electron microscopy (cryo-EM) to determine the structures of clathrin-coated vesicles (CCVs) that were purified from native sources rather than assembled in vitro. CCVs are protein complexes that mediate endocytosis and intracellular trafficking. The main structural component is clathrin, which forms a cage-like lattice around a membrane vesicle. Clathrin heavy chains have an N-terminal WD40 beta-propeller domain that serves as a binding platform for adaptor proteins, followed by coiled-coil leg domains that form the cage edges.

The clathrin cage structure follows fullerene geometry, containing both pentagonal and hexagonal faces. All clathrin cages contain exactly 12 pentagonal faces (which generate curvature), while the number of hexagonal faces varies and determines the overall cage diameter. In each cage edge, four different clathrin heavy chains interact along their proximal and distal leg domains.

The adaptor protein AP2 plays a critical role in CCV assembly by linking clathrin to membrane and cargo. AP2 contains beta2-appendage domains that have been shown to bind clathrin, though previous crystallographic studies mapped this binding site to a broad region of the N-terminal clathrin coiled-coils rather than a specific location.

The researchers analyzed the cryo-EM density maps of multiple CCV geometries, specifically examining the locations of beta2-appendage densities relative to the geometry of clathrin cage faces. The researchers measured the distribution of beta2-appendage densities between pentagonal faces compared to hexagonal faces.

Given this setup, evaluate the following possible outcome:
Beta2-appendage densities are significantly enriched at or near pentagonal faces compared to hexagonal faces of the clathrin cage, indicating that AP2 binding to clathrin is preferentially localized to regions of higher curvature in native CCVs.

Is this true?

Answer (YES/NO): NO